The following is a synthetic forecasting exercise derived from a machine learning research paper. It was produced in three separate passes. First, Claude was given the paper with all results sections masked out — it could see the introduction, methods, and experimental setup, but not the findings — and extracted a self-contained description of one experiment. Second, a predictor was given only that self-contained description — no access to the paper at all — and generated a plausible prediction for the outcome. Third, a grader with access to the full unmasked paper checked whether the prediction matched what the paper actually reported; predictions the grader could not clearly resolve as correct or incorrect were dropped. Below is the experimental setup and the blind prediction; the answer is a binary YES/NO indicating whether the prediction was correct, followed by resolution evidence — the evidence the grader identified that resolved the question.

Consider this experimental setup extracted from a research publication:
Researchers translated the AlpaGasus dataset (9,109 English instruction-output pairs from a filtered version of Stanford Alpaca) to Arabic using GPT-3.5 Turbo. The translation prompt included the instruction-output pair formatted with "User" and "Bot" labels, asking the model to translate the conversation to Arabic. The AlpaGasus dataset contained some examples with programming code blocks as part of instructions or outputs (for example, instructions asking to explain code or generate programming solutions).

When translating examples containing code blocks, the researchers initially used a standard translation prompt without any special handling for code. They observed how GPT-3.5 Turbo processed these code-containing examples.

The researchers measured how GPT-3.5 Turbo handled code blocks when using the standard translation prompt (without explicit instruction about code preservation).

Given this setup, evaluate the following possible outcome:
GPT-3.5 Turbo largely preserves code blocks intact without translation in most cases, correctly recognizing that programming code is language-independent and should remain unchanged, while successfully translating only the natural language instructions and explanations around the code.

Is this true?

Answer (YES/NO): NO